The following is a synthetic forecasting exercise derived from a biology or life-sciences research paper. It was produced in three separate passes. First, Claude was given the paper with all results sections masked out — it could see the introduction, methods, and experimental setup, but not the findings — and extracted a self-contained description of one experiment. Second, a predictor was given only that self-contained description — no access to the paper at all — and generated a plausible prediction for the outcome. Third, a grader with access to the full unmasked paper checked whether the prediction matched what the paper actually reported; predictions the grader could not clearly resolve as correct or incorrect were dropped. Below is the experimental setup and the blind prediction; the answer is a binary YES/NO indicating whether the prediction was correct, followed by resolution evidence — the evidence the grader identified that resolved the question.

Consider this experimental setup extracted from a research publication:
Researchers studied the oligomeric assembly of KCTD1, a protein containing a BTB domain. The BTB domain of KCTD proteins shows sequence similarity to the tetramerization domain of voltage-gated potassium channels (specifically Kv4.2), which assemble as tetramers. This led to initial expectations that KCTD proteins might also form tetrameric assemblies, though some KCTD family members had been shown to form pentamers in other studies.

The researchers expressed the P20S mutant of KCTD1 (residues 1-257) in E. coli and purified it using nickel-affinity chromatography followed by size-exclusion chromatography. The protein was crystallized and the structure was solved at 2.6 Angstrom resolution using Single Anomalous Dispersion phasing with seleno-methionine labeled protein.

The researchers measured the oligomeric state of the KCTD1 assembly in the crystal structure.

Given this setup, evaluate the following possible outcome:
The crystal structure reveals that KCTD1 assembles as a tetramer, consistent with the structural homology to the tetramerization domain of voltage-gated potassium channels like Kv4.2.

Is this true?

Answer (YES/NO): NO